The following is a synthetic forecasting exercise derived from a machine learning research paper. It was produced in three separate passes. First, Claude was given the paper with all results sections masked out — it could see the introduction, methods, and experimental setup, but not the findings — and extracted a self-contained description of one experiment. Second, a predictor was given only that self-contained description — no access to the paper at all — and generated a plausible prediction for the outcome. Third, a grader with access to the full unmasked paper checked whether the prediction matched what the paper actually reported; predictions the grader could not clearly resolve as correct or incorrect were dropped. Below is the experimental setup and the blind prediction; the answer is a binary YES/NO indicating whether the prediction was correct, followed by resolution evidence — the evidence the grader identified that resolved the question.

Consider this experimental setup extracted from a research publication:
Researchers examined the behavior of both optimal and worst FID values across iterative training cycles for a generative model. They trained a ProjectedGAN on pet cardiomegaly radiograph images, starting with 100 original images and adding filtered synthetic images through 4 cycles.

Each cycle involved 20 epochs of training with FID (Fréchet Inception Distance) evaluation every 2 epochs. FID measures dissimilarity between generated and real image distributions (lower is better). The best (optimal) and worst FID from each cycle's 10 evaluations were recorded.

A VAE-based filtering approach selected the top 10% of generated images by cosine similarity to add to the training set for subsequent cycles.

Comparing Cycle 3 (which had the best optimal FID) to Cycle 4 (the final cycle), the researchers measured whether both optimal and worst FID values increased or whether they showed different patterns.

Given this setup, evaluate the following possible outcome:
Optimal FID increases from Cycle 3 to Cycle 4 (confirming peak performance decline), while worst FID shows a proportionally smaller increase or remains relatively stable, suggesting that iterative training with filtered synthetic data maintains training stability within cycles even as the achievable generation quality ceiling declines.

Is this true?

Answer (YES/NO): NO